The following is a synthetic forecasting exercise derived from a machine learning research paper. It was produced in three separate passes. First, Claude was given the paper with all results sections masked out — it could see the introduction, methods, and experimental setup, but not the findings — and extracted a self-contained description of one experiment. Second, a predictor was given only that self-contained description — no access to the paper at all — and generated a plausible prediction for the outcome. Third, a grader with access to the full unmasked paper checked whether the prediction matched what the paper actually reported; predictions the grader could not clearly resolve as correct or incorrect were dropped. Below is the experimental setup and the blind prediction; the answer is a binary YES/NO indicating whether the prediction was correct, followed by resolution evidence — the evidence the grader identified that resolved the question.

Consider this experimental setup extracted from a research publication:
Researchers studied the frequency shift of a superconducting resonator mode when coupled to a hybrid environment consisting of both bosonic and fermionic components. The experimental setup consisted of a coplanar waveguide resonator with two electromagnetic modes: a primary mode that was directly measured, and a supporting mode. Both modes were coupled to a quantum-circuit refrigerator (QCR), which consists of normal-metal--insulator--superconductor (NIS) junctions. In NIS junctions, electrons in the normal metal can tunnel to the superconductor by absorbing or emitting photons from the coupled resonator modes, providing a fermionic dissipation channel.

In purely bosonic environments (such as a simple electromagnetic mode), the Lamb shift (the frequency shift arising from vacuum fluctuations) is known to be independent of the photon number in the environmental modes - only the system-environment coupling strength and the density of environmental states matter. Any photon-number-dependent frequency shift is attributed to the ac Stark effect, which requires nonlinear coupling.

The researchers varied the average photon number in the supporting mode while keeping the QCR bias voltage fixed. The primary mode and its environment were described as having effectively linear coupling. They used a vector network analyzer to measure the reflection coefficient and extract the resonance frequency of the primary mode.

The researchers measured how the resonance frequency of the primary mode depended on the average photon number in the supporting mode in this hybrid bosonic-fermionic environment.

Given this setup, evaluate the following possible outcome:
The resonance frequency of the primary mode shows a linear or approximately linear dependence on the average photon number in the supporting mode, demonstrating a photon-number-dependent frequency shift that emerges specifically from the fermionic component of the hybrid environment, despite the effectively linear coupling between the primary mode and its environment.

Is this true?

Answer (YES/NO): NO